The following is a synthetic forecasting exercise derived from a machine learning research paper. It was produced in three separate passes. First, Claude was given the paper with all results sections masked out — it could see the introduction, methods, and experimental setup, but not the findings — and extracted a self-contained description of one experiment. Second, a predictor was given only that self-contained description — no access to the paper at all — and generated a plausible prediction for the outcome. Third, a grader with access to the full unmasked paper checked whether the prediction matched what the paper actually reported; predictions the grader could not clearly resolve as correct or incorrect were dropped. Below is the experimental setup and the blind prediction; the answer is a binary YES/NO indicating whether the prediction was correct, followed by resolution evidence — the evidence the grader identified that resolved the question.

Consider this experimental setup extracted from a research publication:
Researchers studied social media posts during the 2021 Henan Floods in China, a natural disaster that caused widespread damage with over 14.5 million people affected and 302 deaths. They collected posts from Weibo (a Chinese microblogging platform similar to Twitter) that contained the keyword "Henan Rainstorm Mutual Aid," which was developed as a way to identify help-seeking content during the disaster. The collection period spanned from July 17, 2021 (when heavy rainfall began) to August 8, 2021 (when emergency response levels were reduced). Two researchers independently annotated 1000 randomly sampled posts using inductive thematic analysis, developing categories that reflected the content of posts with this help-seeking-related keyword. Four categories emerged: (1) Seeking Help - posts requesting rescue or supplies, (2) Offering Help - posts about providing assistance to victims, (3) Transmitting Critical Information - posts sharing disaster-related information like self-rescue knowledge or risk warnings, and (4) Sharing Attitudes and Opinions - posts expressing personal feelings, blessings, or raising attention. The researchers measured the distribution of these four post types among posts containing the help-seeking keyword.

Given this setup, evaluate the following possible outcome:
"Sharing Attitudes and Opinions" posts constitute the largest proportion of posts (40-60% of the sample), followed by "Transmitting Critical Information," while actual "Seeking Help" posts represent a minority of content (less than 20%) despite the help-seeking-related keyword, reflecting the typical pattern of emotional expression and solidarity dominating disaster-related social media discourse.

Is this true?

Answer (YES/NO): NO